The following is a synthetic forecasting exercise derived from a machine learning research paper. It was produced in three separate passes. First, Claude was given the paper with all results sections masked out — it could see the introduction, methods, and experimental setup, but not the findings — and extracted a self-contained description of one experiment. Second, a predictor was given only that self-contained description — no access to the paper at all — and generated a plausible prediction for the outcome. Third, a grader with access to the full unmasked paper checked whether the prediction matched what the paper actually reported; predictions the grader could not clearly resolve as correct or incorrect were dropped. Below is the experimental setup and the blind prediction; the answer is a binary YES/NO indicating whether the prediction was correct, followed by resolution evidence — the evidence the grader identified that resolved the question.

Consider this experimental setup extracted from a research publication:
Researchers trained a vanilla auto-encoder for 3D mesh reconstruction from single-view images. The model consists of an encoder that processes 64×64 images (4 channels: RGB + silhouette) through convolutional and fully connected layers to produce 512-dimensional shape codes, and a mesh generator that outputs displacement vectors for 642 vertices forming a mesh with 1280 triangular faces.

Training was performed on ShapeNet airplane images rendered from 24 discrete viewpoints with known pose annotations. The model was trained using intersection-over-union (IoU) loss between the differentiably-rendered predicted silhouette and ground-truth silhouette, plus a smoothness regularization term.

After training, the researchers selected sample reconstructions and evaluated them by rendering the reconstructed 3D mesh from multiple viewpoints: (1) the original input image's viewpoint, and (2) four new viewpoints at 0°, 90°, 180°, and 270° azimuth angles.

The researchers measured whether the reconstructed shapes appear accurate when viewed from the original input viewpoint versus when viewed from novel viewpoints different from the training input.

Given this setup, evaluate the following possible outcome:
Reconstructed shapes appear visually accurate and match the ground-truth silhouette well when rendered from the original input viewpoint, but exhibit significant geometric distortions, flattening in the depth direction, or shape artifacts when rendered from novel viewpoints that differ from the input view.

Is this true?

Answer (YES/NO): YES